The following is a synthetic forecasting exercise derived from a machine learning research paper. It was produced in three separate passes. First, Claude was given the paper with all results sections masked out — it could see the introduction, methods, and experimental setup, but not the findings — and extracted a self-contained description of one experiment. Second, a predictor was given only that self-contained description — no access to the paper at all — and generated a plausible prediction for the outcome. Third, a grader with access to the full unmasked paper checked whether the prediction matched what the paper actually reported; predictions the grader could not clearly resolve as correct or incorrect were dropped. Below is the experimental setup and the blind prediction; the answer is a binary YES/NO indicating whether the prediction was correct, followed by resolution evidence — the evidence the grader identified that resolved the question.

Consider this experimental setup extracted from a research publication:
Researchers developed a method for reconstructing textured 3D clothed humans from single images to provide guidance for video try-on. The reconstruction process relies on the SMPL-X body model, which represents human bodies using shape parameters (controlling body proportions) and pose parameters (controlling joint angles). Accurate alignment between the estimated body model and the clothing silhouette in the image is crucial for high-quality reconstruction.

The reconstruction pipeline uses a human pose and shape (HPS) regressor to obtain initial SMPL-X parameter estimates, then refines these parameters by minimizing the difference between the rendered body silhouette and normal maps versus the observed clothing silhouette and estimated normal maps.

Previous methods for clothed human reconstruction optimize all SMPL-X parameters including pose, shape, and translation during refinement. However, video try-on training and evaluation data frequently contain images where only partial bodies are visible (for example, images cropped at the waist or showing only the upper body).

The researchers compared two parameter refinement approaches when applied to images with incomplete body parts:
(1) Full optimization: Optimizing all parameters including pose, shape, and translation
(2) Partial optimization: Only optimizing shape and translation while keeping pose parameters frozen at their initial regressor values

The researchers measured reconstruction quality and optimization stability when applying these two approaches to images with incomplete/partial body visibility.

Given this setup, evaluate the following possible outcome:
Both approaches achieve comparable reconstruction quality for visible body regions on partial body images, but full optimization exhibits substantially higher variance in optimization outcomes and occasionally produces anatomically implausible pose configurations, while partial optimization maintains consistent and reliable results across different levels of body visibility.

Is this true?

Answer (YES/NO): NO